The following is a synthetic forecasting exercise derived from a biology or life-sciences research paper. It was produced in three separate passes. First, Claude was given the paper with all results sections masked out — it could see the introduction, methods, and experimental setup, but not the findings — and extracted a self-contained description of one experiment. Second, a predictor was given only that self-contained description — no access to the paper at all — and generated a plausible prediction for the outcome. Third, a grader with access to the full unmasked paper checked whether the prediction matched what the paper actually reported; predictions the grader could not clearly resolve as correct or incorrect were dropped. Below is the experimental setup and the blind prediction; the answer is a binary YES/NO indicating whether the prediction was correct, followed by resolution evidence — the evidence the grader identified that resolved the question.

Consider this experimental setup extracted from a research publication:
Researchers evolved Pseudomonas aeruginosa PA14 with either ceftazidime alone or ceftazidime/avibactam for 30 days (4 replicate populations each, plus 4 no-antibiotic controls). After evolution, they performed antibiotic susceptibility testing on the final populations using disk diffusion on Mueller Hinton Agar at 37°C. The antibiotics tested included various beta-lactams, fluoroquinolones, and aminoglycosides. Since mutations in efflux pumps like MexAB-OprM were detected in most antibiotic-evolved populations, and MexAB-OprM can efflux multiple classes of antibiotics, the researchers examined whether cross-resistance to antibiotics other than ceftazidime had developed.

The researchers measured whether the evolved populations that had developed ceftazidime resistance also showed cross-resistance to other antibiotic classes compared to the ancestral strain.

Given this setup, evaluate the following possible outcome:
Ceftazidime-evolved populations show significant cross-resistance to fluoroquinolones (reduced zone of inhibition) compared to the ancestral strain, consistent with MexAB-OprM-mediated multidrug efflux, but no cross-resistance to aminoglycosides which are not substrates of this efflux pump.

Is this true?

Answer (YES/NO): NO